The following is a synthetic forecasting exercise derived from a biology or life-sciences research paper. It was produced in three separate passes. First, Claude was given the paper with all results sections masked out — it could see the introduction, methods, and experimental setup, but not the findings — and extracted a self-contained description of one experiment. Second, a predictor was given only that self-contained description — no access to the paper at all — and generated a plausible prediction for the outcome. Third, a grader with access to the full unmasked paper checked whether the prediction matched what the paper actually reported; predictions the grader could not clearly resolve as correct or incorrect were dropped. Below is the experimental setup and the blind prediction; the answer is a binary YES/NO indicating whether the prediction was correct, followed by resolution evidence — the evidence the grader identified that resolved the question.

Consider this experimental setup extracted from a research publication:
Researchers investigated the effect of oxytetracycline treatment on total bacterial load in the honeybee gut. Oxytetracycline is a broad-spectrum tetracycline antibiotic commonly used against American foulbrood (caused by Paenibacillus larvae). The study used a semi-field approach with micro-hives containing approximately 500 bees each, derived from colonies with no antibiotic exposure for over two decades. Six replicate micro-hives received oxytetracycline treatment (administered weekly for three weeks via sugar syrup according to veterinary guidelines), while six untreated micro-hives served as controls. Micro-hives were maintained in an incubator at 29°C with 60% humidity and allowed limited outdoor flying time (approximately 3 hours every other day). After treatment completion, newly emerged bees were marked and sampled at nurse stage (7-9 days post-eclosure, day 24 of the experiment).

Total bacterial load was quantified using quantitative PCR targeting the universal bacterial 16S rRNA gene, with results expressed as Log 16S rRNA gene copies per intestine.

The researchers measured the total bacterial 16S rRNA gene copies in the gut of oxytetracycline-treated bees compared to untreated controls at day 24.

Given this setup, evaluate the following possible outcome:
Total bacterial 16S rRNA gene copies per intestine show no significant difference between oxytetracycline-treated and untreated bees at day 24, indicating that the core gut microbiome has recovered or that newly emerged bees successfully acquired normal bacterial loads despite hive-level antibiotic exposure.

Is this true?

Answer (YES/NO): YES